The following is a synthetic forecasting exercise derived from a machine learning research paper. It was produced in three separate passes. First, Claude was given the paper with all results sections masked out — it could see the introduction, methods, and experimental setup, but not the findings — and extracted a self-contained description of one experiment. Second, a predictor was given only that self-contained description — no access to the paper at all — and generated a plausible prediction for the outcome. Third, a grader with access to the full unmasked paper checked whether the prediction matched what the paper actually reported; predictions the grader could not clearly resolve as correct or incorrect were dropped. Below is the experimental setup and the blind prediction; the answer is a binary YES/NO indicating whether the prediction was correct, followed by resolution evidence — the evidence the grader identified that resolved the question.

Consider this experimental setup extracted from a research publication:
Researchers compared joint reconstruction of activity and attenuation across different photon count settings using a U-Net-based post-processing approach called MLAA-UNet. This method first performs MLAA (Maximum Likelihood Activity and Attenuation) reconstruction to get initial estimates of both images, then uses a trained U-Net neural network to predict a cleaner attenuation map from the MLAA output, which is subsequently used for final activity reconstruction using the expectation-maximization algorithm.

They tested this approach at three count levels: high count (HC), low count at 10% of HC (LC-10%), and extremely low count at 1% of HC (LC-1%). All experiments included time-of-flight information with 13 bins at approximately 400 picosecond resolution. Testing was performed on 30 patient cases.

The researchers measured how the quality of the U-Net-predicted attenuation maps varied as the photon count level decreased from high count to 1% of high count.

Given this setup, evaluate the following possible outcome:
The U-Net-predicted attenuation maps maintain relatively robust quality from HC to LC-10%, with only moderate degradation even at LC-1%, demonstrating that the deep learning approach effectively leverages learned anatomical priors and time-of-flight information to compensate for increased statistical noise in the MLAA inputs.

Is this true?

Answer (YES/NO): NO